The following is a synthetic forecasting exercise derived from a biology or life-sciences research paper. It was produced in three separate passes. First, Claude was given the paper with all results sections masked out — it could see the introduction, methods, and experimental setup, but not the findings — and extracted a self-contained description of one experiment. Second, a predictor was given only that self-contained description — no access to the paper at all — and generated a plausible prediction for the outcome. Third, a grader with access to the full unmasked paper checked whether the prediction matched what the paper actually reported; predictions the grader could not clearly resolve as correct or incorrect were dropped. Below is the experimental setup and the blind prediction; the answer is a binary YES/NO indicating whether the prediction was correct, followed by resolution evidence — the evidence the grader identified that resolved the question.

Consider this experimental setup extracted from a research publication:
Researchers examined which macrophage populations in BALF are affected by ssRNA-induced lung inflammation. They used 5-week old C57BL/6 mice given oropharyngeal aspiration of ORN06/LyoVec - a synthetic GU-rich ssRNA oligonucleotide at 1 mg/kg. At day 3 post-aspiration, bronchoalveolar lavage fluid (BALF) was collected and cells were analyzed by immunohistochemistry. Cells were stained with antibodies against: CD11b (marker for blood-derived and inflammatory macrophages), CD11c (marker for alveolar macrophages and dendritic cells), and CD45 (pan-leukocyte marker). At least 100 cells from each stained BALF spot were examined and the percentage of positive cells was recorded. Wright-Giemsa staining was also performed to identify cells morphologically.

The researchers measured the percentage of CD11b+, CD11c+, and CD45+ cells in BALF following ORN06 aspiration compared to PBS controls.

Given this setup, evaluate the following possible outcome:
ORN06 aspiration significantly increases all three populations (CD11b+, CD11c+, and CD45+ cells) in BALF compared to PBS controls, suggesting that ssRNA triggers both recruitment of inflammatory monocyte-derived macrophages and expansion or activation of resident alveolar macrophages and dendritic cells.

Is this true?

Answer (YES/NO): NO